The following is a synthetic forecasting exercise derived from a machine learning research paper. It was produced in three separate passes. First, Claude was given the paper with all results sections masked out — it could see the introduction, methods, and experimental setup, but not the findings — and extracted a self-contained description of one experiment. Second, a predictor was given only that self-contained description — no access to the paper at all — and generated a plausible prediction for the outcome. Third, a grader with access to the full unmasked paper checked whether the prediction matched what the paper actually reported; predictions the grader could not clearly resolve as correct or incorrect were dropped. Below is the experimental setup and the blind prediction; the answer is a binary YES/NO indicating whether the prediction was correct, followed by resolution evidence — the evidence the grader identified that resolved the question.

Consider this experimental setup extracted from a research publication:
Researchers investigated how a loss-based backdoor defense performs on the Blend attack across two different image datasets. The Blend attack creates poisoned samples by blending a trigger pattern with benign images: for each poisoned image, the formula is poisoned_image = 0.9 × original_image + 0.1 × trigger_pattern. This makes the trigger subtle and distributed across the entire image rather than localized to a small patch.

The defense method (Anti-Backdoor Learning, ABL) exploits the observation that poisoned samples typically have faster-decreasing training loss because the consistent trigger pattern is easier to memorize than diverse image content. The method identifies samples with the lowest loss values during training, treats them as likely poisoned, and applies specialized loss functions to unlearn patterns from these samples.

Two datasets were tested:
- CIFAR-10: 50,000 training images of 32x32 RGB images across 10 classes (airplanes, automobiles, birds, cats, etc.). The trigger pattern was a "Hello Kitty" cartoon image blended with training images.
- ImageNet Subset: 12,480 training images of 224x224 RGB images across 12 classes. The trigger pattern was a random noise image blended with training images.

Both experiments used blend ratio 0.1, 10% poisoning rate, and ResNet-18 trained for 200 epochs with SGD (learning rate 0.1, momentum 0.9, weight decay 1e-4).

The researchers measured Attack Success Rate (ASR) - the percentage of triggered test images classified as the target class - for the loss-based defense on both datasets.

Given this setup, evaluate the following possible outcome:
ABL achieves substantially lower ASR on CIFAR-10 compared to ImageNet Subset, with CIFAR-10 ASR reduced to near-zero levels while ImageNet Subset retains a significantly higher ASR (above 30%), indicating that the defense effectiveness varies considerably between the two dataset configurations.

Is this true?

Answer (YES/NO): NO